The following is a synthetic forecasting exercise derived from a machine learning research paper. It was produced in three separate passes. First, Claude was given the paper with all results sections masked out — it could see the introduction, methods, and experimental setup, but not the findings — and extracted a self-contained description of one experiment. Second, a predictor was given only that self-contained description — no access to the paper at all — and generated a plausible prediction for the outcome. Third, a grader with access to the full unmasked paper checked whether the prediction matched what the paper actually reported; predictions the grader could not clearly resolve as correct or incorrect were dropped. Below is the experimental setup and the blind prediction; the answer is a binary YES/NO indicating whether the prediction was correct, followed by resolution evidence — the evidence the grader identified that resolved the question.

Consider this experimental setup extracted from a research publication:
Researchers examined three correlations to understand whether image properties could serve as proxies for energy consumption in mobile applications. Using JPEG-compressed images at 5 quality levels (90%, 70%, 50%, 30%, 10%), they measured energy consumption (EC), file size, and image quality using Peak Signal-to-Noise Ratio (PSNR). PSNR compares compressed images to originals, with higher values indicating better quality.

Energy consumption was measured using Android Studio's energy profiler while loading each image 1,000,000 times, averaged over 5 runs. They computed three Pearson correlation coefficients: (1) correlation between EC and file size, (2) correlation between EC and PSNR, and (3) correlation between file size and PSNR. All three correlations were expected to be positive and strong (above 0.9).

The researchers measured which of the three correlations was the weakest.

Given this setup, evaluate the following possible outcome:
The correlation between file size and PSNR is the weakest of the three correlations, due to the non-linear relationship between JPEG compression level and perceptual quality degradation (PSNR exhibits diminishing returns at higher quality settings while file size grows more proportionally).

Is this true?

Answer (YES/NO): NO